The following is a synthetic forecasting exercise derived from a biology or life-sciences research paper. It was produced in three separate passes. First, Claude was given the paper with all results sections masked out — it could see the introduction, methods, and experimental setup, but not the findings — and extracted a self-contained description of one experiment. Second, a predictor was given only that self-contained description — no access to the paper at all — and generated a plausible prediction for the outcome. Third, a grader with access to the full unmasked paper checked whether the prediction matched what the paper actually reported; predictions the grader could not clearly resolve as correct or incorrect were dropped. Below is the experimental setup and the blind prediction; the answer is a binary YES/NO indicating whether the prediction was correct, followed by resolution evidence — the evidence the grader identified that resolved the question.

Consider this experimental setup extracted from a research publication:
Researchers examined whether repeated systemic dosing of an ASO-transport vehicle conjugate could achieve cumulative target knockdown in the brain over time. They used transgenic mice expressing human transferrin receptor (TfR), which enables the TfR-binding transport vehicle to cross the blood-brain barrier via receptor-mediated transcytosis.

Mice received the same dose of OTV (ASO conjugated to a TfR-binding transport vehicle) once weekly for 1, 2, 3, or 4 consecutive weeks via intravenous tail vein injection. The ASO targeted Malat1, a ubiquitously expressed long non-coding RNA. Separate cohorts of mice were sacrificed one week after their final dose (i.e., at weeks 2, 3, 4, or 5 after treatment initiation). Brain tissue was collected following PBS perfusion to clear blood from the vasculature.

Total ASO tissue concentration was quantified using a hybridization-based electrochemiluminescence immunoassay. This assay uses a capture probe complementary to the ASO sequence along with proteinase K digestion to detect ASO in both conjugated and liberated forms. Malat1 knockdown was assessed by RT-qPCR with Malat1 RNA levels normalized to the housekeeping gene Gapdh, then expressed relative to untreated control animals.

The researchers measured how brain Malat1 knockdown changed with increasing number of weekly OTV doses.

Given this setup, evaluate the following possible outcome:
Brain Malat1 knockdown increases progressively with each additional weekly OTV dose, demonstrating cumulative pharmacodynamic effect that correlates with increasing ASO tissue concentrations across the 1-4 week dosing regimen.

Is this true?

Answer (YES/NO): YES